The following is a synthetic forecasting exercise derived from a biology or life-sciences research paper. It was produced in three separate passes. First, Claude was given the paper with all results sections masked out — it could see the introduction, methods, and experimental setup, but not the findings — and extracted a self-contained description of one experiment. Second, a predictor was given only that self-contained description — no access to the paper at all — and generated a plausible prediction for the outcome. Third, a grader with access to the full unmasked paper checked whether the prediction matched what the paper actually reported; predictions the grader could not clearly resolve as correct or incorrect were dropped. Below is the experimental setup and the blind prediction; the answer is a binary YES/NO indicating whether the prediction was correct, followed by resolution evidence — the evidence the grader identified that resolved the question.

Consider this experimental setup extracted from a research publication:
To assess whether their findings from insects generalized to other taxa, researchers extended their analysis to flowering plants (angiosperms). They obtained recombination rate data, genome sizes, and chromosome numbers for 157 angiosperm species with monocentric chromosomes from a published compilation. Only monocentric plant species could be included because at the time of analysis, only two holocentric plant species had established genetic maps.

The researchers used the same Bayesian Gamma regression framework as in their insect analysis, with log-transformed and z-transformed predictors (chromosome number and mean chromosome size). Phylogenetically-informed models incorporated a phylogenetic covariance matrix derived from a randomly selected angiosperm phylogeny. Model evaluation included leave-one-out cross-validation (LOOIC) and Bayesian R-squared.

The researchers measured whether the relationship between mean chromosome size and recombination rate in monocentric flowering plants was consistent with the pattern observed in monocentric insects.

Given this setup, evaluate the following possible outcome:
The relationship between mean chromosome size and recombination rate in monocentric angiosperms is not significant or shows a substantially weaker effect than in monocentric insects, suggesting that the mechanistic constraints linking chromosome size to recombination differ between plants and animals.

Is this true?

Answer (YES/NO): NO